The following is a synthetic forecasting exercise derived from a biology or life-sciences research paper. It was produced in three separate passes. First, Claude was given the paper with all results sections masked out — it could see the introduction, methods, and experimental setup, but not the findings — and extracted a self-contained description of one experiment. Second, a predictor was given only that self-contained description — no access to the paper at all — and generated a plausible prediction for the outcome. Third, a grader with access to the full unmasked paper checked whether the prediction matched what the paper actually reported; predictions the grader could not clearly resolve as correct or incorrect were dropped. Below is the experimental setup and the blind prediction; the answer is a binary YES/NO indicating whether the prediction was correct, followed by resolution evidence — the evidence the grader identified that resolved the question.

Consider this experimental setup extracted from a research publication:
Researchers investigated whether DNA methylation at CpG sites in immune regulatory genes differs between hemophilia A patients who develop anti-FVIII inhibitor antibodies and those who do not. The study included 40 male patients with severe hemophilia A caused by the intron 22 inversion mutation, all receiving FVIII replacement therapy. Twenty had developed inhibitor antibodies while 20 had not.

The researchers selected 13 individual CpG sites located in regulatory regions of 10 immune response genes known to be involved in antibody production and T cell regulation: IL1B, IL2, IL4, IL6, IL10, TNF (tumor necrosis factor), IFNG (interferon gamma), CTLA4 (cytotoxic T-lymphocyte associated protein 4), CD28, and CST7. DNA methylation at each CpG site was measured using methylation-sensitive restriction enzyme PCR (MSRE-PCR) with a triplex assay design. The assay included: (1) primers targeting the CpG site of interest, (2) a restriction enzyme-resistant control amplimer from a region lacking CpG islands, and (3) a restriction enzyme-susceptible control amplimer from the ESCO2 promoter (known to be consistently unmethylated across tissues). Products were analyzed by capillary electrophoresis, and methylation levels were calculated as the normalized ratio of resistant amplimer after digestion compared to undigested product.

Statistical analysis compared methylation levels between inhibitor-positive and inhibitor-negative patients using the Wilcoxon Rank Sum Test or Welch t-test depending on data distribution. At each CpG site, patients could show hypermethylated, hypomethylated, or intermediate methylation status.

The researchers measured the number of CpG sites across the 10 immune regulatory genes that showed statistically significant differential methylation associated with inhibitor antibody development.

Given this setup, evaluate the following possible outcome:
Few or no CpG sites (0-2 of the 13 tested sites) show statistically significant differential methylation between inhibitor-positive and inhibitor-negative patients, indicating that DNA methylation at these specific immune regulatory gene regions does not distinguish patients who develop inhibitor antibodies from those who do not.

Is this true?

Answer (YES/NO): NO